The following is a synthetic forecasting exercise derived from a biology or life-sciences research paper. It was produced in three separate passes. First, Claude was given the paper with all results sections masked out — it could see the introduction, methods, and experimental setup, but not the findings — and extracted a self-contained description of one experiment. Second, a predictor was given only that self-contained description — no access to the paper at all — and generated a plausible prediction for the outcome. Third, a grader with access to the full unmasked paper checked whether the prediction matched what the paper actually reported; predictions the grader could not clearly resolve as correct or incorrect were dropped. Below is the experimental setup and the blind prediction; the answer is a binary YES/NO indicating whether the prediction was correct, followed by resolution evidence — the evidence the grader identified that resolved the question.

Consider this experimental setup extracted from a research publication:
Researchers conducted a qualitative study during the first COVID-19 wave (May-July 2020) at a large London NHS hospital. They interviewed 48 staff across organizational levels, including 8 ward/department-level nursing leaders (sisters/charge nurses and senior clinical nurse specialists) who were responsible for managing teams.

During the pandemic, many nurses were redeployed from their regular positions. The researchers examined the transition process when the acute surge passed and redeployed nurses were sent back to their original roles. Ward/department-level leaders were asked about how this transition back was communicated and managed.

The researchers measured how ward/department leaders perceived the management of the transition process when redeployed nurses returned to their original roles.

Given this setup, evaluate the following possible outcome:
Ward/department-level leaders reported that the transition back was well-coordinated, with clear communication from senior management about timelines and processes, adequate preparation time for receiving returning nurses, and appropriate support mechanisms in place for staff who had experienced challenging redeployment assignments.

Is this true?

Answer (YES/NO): NO